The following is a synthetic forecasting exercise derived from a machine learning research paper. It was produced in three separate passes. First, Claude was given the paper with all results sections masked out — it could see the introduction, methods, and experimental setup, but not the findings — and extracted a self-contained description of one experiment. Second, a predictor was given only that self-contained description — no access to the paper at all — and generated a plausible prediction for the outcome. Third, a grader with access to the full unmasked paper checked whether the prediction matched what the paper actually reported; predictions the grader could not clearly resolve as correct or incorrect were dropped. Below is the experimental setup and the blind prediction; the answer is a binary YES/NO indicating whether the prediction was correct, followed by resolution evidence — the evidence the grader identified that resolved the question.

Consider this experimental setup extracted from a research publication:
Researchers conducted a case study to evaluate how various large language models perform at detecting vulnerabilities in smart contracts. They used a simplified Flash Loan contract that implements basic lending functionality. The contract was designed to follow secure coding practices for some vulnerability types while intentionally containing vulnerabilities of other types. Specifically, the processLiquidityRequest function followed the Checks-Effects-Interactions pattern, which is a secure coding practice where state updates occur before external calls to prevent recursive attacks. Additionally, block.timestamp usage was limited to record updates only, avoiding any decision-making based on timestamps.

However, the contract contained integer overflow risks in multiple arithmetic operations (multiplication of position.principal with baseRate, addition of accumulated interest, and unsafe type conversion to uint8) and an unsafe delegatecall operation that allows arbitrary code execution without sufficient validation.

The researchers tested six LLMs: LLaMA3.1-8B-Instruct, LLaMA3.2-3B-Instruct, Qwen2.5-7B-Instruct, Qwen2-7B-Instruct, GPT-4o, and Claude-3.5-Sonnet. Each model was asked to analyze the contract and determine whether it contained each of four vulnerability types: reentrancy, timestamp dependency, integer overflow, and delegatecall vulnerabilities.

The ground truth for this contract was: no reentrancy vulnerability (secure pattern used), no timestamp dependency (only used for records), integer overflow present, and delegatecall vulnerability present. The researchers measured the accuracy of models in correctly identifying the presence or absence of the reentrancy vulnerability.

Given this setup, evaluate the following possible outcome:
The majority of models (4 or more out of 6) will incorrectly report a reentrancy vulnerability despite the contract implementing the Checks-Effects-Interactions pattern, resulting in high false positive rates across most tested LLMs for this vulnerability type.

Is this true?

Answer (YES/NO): YES